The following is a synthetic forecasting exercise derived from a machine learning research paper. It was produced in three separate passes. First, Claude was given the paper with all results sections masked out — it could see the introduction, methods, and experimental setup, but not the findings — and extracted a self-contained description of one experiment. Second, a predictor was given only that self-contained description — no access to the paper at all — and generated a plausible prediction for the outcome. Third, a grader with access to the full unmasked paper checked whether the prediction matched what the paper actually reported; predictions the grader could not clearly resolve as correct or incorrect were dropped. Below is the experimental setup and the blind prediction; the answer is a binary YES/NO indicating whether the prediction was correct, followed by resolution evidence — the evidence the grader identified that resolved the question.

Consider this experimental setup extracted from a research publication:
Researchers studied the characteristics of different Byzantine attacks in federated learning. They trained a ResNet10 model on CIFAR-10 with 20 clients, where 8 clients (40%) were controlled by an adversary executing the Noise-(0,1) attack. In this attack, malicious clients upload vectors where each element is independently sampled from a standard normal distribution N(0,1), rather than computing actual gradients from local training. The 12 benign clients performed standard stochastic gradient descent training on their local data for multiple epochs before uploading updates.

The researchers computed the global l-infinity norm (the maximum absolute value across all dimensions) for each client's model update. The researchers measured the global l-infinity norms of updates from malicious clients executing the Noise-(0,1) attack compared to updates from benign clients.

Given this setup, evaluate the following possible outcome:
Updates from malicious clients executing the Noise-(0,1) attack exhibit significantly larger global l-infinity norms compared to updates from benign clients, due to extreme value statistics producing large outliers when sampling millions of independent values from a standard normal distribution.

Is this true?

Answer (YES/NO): YES